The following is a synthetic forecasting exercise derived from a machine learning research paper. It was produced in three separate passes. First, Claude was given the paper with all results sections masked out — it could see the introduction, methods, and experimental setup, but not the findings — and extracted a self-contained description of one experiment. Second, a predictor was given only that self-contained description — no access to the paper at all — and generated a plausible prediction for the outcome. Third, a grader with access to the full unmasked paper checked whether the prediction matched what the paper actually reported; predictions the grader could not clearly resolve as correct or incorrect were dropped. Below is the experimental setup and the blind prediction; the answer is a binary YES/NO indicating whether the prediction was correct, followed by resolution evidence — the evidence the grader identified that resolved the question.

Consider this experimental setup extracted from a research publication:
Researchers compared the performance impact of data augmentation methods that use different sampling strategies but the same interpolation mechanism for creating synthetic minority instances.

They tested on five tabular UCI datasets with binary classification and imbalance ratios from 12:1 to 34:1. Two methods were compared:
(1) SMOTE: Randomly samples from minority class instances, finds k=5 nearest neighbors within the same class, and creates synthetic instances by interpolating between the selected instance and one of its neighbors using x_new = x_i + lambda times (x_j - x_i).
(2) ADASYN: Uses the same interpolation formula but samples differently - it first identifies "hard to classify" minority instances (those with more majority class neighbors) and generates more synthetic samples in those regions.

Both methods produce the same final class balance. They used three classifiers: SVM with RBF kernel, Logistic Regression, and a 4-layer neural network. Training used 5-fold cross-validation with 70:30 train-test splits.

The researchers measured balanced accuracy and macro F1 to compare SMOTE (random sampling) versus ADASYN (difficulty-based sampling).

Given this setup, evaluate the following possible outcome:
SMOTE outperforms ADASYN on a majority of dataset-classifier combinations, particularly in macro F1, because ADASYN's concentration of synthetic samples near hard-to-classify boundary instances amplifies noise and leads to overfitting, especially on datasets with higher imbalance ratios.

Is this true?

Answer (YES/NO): NO